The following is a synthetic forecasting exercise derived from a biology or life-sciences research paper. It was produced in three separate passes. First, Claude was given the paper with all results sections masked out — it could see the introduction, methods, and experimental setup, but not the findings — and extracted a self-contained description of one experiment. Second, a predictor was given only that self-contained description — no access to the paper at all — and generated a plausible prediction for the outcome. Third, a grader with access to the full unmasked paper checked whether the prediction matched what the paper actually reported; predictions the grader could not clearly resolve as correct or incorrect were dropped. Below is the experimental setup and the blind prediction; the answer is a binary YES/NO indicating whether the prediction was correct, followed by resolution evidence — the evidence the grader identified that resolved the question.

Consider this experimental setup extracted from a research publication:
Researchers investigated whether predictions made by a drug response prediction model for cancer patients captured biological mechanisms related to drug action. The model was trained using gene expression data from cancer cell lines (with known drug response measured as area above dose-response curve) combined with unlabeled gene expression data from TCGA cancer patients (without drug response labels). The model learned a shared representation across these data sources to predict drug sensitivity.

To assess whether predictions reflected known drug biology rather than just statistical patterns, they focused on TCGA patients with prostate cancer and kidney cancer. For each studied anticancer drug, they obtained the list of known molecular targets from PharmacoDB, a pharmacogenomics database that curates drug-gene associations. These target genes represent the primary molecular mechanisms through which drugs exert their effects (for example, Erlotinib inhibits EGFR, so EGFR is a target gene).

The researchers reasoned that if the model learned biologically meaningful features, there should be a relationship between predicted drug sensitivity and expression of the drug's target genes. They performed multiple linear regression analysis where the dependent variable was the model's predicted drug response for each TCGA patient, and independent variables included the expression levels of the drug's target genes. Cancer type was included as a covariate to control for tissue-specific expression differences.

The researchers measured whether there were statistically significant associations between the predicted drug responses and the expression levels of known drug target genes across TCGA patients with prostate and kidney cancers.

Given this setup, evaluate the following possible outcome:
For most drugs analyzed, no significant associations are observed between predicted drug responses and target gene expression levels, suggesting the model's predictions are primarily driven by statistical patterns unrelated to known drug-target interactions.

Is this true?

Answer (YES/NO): NO